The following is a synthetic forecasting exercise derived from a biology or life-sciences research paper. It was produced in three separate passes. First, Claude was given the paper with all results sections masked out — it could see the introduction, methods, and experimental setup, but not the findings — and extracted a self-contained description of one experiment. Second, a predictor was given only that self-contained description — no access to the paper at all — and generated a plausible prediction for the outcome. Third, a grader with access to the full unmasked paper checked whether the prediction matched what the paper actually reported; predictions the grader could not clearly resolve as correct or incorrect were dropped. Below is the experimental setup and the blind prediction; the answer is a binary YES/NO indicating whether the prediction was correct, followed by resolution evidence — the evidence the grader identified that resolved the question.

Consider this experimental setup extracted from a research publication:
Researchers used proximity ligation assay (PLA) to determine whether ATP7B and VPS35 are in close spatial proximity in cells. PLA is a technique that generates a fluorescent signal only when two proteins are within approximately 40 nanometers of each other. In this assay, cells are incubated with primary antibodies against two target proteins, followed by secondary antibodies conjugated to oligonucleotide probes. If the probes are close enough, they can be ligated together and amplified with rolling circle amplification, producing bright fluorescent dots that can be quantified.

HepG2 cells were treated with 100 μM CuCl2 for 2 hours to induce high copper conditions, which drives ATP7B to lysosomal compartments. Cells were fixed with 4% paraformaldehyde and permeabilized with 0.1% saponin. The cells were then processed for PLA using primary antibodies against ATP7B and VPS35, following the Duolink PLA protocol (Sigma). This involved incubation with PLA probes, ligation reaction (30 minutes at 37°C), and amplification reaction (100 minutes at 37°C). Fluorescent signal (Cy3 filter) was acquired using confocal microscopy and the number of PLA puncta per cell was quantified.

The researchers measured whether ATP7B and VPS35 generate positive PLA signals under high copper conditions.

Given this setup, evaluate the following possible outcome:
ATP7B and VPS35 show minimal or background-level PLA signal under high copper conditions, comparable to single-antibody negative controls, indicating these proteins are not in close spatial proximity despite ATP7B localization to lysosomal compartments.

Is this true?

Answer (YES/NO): NO